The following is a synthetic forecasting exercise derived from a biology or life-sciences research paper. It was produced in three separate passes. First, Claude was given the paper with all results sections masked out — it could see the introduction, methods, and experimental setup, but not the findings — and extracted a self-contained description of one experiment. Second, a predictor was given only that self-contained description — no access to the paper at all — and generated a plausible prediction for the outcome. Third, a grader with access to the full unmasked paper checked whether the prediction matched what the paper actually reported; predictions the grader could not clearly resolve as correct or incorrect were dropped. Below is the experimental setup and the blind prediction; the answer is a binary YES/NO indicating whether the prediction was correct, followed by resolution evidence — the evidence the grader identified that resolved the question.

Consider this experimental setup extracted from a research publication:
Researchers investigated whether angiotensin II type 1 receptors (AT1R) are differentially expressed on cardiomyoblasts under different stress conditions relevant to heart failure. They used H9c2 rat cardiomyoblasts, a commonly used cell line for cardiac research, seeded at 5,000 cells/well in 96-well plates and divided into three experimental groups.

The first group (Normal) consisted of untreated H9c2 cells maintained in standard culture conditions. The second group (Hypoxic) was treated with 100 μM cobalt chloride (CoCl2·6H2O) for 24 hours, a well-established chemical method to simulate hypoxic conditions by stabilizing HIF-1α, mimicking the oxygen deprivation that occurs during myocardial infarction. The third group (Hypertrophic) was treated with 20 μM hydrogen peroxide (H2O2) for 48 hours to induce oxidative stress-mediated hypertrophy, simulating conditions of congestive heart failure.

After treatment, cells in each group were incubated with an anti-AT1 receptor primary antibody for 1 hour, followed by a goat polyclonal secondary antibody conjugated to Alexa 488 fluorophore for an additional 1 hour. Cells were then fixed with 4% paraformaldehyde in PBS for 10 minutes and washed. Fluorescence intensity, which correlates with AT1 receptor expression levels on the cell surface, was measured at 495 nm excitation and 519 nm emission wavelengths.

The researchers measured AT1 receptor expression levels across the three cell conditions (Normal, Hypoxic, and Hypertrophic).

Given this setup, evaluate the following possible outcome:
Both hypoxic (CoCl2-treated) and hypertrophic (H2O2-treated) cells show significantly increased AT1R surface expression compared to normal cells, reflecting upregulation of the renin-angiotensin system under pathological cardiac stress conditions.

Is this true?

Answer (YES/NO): YES